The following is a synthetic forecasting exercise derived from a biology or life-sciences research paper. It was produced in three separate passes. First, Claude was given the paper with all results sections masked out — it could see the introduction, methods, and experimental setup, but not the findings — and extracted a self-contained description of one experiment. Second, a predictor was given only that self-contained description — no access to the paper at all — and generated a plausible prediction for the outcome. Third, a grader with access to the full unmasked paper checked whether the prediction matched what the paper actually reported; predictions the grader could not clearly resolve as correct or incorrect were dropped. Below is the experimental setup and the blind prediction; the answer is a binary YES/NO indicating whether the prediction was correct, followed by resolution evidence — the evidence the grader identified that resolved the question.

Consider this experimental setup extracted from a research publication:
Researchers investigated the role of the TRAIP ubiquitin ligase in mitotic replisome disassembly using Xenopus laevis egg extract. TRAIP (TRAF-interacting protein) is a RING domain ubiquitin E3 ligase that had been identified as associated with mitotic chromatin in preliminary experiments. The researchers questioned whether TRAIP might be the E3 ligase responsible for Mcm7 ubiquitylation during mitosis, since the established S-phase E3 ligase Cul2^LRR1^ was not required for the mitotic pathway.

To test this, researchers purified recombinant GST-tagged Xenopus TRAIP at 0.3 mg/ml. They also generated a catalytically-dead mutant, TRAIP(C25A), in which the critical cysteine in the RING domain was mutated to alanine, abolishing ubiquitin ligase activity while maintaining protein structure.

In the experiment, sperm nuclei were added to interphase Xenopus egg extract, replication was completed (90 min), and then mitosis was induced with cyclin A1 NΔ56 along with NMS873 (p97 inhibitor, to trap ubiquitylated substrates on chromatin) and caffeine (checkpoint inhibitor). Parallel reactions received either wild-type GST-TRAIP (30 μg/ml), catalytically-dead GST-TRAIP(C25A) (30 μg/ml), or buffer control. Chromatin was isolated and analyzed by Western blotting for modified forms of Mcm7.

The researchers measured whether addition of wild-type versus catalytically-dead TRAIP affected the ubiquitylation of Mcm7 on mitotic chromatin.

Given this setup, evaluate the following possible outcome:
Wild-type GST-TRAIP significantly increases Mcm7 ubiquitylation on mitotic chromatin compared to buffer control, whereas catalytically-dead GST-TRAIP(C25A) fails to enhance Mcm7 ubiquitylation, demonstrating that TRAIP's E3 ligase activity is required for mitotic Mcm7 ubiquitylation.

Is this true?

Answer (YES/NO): NO